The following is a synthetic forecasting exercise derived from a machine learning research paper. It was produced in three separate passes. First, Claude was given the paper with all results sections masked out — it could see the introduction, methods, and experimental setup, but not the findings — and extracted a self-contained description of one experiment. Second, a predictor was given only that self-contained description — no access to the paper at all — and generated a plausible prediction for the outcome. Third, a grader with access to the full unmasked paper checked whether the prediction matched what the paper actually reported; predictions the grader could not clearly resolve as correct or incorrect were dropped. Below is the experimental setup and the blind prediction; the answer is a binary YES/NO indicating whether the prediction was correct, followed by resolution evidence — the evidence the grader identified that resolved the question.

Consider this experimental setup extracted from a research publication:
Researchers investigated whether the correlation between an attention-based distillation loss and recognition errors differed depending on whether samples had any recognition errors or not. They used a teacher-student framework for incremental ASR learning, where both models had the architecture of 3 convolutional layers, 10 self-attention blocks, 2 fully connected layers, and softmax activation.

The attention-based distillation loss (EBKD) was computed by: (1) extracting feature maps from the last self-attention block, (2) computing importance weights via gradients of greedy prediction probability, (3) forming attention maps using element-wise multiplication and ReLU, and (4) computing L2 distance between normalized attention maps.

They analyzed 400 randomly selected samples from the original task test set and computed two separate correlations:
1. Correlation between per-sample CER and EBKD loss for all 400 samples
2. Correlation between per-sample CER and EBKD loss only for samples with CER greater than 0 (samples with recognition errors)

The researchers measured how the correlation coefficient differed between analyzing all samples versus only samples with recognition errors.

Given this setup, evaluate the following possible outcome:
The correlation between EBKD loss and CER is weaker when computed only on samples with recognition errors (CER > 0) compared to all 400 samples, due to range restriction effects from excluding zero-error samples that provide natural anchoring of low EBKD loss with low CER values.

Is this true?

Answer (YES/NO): NO